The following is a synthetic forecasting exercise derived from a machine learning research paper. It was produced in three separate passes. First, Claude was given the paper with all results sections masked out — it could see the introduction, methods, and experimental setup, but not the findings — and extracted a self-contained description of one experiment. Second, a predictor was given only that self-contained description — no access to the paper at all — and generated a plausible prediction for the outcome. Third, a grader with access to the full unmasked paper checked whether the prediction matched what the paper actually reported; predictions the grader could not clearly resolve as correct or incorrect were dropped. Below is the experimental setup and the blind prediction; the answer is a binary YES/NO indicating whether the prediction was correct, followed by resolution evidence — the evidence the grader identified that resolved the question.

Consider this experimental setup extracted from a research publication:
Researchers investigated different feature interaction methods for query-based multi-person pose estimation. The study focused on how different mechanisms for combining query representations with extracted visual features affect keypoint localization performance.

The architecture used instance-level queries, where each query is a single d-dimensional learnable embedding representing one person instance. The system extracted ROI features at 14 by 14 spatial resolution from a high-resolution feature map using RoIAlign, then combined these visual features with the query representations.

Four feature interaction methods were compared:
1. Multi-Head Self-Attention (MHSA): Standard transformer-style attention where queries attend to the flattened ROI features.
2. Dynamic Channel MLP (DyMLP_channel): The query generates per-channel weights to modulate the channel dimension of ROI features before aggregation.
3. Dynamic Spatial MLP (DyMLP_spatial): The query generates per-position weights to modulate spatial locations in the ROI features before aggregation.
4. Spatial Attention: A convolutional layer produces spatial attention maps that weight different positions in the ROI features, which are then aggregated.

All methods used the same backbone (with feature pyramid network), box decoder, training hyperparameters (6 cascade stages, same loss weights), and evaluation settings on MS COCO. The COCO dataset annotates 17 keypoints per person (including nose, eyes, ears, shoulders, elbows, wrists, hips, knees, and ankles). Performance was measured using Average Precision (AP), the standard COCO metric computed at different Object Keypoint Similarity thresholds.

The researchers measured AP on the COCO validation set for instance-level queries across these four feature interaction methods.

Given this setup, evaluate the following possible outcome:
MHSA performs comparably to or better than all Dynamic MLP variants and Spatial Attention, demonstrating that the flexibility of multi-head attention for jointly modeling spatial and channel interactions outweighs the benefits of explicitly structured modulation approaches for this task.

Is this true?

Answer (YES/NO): YES